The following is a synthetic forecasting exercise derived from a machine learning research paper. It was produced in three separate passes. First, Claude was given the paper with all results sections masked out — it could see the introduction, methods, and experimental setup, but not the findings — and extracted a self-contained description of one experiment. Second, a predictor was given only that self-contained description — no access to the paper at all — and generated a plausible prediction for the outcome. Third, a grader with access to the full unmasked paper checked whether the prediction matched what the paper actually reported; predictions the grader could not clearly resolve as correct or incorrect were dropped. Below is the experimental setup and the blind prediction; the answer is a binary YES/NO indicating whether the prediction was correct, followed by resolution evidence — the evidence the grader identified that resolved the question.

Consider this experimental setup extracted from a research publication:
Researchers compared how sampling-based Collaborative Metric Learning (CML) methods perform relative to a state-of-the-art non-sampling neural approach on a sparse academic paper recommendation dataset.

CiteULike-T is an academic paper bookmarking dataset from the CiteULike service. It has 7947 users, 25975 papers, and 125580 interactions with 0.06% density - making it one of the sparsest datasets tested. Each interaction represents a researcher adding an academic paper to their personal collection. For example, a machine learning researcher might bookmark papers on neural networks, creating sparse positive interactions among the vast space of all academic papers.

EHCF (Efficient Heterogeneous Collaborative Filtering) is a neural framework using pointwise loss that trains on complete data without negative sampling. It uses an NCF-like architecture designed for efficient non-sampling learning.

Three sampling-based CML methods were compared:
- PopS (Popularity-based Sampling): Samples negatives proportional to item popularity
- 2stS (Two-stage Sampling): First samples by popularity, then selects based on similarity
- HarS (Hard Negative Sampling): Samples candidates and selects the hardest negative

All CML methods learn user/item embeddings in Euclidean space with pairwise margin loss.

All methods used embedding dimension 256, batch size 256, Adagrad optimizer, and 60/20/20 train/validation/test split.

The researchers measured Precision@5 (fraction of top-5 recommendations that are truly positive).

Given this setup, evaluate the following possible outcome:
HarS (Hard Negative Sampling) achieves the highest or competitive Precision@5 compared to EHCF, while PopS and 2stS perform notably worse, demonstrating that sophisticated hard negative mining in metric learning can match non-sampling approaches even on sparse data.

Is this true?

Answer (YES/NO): NO